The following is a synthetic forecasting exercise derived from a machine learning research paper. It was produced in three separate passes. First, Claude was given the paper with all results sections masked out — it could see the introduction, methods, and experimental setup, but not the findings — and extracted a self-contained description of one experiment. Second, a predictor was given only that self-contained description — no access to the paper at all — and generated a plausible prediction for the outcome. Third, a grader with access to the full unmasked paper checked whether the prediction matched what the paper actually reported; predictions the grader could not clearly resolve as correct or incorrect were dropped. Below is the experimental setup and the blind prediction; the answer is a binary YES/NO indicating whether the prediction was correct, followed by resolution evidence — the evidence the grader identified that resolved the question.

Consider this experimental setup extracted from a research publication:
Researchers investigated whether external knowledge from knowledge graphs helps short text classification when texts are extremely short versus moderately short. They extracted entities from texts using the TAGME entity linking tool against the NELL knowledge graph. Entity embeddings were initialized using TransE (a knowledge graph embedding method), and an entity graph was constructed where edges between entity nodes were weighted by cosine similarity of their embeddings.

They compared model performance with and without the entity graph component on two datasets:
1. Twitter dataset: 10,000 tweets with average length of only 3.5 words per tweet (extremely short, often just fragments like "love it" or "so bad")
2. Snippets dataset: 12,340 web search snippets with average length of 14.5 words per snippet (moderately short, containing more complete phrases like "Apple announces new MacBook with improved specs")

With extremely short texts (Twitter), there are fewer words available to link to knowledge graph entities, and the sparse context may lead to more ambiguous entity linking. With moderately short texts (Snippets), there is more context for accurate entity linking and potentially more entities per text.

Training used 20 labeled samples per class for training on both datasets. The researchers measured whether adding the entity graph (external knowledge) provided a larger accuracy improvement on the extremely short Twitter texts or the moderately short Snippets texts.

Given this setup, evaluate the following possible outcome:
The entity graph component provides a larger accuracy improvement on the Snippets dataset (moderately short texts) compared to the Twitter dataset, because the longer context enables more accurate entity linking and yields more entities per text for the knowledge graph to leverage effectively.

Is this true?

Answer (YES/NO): NO